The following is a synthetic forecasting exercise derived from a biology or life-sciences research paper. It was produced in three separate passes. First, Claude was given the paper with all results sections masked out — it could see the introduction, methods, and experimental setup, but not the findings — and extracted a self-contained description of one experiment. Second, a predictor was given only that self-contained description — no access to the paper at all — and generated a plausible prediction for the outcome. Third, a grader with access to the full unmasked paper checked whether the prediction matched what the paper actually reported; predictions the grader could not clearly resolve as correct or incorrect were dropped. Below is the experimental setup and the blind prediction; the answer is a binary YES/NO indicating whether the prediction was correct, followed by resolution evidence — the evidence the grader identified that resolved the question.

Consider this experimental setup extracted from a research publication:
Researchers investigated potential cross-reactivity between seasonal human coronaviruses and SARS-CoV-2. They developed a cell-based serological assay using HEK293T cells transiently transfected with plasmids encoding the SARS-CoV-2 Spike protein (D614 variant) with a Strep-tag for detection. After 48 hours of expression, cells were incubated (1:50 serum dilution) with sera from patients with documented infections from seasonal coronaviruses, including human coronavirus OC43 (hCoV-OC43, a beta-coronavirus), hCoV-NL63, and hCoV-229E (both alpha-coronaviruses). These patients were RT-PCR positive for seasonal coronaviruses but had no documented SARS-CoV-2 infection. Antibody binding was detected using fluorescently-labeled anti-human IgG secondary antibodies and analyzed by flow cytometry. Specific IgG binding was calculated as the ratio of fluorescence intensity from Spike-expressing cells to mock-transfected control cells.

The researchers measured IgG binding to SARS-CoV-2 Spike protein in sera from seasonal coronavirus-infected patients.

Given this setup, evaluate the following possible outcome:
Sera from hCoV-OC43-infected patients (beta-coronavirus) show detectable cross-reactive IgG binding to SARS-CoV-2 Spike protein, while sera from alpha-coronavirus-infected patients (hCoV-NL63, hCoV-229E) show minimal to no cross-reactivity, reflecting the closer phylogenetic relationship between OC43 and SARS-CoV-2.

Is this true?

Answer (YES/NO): NO